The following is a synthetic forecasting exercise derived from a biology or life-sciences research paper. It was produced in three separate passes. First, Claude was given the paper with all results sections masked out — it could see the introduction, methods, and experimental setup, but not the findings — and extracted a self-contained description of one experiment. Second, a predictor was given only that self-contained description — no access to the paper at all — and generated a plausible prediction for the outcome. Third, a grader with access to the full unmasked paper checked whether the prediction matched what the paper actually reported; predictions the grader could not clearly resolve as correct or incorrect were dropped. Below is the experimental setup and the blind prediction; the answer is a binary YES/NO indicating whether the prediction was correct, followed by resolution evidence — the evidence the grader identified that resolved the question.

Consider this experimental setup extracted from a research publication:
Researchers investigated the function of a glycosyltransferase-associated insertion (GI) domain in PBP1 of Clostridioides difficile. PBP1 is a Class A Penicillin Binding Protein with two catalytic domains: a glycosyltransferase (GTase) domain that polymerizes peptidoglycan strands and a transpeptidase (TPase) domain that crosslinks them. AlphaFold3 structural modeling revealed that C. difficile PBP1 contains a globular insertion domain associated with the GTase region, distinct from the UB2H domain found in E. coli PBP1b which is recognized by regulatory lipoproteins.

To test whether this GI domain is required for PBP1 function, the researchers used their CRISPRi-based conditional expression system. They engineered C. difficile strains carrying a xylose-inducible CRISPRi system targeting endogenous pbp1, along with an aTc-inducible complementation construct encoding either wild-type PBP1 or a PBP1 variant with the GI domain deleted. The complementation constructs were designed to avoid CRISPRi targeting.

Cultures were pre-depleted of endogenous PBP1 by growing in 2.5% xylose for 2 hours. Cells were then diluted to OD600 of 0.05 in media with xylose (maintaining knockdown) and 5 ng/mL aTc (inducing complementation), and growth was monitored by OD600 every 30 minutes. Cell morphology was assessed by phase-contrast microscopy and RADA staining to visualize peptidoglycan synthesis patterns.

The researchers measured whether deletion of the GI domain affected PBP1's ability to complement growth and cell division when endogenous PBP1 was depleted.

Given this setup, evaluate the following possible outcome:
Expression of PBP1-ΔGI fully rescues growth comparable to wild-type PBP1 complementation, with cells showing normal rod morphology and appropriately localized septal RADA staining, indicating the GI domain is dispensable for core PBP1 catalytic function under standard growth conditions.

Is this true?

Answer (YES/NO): NO